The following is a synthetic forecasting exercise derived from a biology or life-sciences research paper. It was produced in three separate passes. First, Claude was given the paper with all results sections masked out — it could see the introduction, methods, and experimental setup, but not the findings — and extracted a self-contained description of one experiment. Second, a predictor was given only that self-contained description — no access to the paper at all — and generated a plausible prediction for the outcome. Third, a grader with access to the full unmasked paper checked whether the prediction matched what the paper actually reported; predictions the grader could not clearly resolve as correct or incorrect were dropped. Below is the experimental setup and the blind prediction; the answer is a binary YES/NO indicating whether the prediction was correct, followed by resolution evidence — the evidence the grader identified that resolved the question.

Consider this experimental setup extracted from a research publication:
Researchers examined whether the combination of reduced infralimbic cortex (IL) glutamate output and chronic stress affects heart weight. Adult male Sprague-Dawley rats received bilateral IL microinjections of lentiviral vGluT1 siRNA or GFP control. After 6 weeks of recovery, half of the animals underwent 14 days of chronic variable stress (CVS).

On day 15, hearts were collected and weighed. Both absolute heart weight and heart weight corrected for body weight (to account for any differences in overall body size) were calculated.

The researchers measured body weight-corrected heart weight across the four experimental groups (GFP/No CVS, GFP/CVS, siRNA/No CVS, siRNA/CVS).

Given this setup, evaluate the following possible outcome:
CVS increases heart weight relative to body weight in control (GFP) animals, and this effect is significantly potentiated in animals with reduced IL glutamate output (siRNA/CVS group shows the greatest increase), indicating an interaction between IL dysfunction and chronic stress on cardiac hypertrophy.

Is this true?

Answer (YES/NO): NO